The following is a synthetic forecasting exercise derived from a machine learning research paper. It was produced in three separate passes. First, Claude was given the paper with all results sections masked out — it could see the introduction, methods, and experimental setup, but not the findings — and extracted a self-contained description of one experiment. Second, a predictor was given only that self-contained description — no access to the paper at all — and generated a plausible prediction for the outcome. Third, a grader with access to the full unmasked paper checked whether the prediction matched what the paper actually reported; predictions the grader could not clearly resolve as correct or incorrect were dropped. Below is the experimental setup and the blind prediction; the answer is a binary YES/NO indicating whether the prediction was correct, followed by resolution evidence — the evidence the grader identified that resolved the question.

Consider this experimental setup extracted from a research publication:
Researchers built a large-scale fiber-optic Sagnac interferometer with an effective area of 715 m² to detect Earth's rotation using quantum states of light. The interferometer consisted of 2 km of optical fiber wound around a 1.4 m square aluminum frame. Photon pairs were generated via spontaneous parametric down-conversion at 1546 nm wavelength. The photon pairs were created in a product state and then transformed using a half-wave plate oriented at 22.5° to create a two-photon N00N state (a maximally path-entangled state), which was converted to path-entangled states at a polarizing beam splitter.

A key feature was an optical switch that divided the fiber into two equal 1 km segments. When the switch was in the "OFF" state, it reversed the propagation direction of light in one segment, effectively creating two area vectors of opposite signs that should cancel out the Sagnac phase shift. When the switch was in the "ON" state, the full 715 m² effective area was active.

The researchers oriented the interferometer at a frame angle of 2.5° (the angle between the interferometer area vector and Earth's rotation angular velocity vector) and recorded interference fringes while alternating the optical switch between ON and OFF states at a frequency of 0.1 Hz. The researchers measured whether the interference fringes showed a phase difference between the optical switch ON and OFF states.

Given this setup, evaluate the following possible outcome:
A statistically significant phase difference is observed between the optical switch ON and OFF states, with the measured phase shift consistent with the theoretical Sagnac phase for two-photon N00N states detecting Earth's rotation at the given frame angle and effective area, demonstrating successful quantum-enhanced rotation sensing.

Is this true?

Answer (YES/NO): YES